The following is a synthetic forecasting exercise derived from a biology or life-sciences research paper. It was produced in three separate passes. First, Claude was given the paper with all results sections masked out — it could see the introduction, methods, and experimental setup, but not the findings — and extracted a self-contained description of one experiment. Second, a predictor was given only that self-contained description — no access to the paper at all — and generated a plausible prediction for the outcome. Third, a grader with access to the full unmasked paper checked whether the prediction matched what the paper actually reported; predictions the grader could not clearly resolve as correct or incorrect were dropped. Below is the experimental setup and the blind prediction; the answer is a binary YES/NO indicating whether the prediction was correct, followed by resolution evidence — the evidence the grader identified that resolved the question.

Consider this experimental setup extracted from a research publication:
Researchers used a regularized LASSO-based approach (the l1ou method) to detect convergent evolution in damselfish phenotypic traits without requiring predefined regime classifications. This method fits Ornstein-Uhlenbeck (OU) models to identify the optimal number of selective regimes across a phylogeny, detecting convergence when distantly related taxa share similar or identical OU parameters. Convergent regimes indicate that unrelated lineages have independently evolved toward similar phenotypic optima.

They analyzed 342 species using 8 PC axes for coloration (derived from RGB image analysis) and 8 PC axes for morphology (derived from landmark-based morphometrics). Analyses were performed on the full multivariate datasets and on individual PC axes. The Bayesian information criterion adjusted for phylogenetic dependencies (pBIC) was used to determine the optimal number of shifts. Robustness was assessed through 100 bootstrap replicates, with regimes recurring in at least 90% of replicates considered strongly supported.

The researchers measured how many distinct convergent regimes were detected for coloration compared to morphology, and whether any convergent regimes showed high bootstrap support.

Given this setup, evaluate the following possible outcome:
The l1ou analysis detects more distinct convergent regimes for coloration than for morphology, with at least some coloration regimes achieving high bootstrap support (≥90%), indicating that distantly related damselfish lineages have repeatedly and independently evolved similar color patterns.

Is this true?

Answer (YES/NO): NO